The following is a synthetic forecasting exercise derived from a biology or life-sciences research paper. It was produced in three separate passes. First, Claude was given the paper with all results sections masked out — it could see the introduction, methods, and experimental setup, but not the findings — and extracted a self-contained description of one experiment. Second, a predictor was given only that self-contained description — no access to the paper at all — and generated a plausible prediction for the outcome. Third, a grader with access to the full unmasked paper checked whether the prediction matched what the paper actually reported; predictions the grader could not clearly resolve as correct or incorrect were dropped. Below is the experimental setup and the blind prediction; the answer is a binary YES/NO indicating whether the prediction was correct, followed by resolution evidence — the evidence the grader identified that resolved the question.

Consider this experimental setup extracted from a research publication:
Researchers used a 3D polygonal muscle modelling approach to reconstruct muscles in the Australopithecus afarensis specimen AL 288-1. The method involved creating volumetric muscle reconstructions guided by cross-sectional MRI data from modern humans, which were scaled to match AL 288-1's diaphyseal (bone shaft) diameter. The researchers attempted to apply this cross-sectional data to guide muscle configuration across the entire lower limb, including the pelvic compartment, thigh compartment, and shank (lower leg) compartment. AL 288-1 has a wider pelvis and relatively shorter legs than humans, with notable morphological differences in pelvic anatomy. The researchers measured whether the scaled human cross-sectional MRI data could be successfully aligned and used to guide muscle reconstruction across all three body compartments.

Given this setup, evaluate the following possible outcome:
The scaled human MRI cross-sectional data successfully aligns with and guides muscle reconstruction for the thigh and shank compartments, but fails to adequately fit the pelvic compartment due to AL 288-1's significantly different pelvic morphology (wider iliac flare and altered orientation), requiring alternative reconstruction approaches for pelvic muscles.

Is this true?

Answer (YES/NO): YES